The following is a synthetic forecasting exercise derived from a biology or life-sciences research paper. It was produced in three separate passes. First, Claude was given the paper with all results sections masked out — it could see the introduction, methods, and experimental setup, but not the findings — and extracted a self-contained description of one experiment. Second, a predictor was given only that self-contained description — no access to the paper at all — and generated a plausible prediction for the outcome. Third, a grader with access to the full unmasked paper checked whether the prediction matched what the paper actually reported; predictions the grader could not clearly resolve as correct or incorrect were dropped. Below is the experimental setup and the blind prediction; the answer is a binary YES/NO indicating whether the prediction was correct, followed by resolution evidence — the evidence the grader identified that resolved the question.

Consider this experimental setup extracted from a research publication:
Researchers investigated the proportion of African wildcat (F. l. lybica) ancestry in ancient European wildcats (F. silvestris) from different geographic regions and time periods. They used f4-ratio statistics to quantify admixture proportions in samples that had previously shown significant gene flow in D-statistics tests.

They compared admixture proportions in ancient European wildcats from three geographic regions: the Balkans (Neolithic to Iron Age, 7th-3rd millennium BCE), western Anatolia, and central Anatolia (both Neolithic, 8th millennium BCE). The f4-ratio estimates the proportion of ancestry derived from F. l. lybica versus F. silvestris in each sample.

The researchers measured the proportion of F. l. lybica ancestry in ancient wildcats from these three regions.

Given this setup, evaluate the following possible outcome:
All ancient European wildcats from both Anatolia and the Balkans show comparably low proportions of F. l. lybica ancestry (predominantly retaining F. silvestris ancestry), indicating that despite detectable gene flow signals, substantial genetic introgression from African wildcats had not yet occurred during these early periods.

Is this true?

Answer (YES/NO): NO